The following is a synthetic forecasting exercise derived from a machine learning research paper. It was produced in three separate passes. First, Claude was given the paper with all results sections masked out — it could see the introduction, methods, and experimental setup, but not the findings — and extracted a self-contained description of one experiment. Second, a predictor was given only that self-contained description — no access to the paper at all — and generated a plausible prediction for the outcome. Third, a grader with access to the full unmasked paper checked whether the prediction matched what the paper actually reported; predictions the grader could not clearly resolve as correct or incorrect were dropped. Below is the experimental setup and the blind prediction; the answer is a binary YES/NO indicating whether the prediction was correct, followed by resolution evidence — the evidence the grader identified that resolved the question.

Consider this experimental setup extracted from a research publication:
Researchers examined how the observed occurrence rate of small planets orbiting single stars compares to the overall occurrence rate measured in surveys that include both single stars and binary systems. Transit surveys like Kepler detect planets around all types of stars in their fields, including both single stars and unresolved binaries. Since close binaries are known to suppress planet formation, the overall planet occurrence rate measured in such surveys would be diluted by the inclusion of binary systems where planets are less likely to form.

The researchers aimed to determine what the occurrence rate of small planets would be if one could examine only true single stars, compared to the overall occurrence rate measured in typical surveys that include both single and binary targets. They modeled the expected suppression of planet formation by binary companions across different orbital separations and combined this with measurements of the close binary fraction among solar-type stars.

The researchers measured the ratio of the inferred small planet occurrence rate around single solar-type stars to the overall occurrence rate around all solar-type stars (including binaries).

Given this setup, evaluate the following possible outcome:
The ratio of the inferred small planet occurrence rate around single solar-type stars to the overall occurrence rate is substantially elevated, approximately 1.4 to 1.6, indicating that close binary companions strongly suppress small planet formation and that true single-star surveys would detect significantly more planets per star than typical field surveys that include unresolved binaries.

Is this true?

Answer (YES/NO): NO